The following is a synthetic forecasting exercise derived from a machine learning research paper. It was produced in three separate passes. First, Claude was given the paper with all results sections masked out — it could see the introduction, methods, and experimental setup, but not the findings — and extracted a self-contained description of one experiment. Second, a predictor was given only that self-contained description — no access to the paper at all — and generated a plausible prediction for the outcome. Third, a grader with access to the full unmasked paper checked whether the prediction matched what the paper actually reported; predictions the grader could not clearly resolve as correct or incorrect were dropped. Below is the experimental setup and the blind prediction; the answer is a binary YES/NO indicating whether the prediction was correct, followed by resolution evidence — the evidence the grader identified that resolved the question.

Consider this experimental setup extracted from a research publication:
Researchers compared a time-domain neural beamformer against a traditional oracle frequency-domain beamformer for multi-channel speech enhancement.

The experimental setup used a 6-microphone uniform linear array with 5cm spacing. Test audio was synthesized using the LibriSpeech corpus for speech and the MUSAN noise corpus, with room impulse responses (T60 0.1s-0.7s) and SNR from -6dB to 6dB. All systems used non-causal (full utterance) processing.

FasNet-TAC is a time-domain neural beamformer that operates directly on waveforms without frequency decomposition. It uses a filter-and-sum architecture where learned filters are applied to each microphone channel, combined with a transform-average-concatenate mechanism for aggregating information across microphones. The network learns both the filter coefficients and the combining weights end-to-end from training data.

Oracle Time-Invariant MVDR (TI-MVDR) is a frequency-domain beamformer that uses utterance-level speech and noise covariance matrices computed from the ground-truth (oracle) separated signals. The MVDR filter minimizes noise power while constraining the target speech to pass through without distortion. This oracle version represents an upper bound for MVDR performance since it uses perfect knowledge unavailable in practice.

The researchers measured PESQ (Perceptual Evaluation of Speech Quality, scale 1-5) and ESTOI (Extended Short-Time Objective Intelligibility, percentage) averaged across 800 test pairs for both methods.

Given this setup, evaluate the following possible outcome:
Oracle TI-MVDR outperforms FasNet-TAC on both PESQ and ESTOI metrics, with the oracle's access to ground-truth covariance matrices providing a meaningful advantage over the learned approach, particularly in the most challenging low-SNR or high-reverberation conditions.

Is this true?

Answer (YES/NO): YES